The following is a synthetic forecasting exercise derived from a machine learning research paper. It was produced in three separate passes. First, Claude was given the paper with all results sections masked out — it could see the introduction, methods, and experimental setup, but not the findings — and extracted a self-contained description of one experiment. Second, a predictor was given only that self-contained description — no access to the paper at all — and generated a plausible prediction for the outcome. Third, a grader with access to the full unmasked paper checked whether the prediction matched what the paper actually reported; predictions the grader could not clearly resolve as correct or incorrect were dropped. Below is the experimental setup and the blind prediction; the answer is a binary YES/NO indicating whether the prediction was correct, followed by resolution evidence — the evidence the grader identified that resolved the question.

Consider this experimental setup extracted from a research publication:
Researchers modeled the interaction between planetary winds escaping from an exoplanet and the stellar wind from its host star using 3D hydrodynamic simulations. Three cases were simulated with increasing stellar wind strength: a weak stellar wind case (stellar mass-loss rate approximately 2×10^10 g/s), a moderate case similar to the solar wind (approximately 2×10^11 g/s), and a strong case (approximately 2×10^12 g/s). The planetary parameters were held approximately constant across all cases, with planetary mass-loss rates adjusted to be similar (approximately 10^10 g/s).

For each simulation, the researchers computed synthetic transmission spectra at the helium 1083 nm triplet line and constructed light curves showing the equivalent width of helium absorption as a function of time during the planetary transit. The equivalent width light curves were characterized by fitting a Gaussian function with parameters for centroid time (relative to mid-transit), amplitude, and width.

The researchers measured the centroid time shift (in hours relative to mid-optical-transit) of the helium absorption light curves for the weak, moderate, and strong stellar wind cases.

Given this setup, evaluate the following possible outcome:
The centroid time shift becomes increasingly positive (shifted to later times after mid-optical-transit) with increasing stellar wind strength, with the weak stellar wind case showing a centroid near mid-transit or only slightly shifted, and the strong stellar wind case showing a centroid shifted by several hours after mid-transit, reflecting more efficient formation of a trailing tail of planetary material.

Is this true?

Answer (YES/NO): NO